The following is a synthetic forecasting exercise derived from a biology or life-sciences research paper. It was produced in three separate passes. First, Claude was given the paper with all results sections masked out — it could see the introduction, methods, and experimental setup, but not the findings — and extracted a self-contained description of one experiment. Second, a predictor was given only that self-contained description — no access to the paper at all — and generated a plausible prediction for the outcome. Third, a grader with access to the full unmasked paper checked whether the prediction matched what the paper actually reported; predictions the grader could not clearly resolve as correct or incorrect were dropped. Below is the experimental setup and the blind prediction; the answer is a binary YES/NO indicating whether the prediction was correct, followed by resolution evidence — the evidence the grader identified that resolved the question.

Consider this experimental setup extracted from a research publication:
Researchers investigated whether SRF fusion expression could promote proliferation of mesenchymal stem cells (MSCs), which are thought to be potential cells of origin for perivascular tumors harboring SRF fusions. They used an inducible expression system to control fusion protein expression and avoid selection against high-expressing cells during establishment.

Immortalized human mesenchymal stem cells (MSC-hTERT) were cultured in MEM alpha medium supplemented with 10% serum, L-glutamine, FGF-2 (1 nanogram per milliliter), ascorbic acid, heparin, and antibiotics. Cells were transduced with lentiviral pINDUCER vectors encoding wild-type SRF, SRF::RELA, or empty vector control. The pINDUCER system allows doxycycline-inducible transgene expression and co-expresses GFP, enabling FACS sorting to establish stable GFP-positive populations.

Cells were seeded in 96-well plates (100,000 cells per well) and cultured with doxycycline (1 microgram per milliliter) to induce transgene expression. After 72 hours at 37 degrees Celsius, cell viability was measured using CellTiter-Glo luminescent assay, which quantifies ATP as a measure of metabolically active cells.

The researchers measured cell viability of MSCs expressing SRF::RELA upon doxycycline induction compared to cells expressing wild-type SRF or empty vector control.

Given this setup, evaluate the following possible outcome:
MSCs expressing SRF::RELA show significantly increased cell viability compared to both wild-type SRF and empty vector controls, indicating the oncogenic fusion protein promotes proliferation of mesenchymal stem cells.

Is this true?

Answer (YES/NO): YES